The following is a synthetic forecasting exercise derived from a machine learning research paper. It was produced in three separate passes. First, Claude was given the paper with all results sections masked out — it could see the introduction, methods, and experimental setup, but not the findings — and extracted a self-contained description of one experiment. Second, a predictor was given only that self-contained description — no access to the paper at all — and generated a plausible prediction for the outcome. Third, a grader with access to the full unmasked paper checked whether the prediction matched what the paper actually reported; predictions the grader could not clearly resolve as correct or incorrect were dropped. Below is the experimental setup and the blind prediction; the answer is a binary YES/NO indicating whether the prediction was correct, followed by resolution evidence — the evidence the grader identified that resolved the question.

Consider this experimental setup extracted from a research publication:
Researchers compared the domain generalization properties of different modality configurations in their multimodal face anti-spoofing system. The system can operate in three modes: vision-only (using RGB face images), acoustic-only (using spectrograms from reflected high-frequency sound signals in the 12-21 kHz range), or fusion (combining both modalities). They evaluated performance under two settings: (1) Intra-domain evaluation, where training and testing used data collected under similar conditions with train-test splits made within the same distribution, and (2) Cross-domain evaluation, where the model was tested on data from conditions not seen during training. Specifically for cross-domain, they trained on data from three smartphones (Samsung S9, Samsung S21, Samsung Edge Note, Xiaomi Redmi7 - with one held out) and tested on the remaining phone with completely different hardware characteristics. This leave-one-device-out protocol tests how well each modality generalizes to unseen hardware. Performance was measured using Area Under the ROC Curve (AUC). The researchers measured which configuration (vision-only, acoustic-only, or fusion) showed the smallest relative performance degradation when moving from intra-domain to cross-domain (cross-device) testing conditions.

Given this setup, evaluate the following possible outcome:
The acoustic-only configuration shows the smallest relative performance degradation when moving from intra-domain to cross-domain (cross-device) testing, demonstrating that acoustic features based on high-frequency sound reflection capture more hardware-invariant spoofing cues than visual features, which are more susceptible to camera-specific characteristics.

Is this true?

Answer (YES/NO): NO